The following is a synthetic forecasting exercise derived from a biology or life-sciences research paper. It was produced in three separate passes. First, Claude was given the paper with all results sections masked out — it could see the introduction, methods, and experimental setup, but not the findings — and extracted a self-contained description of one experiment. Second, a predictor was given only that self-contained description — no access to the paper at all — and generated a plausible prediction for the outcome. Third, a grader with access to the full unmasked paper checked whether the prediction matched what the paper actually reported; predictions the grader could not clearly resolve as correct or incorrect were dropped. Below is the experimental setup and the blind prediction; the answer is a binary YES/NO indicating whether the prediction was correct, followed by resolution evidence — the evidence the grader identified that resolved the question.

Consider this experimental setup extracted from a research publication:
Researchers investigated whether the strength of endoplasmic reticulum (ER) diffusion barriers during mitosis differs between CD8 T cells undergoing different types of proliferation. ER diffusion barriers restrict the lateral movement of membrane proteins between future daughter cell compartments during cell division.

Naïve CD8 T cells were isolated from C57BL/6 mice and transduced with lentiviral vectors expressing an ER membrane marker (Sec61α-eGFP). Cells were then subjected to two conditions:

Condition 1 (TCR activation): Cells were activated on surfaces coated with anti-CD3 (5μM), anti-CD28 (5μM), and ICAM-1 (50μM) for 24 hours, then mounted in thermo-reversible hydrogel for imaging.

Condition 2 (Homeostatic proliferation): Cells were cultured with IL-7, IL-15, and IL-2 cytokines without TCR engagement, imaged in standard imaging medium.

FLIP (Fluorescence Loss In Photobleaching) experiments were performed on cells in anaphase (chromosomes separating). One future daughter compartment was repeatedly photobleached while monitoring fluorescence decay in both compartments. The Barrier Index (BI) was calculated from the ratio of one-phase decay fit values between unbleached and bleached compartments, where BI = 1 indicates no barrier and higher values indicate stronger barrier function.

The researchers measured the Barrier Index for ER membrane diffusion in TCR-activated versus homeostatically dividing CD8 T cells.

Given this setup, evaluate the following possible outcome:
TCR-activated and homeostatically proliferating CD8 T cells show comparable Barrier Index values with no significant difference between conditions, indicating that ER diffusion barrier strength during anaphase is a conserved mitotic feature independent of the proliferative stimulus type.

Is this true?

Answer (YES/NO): NO